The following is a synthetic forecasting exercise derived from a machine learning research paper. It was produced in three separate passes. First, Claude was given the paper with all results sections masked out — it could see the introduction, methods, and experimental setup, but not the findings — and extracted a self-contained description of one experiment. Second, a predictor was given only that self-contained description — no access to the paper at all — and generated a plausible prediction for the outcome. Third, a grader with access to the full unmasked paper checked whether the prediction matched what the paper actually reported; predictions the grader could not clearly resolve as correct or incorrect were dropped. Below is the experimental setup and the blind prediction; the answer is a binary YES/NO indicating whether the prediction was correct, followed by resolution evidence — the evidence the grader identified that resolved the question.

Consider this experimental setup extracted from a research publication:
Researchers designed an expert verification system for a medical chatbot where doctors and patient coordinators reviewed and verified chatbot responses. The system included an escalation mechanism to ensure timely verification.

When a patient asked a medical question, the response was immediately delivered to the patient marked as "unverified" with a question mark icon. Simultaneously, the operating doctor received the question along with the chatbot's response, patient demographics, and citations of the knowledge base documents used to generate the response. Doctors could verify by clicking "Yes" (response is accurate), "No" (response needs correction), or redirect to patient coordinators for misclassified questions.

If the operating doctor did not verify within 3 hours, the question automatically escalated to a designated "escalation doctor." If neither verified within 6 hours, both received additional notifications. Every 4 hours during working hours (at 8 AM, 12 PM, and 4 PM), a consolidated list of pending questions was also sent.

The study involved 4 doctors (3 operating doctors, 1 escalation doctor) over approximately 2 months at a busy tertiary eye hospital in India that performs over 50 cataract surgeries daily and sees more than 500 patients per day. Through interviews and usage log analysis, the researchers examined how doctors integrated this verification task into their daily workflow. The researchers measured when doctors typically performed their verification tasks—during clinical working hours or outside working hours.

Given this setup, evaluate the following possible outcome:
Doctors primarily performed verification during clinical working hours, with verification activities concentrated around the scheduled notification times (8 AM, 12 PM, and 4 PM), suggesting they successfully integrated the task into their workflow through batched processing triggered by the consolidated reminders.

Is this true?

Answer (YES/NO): NO